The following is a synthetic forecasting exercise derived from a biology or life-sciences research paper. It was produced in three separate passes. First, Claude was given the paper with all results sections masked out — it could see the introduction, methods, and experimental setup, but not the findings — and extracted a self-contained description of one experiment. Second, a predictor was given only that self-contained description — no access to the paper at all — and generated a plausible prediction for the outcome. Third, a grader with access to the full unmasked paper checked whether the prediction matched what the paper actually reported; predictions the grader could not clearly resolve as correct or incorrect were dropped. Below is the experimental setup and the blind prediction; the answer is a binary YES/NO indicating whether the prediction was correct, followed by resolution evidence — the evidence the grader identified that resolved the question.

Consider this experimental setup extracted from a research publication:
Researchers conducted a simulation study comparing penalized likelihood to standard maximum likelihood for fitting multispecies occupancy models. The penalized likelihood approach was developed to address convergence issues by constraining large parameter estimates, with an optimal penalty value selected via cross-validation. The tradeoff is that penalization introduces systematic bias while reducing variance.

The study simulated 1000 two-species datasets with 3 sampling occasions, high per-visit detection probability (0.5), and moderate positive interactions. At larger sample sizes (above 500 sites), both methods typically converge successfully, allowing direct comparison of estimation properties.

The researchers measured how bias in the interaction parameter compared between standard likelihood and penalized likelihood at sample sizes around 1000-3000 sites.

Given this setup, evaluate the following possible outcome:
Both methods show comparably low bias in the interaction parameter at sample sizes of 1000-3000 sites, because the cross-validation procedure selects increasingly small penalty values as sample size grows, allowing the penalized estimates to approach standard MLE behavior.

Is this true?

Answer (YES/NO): NO